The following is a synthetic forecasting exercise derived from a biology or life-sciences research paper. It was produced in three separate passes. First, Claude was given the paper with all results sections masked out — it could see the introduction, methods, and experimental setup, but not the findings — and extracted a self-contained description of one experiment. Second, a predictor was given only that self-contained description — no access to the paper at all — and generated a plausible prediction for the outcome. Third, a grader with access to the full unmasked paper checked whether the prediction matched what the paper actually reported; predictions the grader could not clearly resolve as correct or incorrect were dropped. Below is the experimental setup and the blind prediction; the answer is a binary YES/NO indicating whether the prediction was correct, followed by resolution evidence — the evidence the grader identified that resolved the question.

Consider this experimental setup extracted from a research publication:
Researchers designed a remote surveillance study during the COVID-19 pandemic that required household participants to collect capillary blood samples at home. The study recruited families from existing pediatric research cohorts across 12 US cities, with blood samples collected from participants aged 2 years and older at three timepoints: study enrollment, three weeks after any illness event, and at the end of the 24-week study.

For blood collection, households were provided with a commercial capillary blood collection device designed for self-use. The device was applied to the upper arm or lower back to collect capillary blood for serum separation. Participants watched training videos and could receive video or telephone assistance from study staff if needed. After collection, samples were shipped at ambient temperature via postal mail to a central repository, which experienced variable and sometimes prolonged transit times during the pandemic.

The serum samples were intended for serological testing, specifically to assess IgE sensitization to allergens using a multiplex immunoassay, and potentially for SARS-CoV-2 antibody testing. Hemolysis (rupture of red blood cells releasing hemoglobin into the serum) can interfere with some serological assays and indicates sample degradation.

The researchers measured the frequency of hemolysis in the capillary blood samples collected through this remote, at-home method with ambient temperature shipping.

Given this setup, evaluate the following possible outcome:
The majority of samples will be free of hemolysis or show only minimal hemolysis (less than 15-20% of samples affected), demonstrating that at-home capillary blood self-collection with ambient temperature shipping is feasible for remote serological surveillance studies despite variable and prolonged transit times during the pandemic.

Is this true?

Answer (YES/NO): NO